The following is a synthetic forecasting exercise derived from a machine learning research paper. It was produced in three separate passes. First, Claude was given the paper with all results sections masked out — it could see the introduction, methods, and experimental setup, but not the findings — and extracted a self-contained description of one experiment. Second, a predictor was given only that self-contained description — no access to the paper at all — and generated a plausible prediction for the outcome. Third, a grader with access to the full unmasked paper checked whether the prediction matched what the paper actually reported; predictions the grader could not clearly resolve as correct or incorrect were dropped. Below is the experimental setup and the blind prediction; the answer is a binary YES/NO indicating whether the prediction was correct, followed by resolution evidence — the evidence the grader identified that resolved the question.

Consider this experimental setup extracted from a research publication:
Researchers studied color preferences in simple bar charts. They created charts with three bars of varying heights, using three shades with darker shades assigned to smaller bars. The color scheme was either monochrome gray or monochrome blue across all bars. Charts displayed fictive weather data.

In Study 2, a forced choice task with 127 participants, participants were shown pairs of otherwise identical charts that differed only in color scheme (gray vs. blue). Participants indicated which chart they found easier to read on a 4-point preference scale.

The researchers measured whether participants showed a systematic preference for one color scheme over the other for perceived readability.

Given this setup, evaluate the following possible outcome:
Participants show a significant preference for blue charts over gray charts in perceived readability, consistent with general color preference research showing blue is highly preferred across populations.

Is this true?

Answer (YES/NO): YES